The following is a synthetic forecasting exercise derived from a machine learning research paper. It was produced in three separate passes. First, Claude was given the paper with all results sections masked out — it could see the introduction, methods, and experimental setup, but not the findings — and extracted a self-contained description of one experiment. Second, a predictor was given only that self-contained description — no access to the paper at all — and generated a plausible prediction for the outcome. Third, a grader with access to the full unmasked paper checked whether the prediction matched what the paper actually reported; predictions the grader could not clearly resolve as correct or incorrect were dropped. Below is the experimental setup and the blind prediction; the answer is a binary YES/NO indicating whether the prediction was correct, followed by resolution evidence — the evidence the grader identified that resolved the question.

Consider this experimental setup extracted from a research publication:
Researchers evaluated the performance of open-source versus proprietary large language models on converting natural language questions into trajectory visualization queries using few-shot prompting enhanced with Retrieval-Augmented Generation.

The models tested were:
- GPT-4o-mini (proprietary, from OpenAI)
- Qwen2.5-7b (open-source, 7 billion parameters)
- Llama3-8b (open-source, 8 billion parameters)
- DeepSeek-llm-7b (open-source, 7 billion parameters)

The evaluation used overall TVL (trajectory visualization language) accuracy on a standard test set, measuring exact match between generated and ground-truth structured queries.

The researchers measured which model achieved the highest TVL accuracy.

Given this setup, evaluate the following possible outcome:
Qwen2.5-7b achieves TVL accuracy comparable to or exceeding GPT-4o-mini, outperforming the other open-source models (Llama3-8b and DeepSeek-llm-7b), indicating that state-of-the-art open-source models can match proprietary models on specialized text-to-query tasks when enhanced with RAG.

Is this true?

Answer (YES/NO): YES